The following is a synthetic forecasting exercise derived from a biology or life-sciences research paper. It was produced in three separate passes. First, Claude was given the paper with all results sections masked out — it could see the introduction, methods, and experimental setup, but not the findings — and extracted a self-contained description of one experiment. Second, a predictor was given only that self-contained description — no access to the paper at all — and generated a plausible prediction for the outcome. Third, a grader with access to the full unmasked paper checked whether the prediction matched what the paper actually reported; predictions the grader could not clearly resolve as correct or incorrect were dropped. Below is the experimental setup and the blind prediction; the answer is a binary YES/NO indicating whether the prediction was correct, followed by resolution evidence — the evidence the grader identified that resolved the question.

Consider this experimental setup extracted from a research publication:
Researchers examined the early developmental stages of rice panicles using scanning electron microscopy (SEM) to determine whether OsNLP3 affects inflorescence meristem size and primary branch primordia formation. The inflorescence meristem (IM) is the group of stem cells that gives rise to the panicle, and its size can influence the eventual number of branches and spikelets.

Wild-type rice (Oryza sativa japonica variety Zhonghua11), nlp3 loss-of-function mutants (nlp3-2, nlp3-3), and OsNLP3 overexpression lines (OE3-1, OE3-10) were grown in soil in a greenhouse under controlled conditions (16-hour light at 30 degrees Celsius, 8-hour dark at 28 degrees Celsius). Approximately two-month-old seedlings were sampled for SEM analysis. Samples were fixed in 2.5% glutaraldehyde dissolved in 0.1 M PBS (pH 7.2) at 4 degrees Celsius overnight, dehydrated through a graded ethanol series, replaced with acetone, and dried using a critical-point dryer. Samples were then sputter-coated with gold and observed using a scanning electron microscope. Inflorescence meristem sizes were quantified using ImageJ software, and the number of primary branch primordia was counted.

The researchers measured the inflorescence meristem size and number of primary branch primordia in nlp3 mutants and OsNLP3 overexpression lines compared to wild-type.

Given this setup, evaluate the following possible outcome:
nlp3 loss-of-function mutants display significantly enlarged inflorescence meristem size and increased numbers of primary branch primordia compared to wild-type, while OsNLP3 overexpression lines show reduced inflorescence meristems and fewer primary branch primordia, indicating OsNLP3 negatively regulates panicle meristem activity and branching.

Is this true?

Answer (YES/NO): NO